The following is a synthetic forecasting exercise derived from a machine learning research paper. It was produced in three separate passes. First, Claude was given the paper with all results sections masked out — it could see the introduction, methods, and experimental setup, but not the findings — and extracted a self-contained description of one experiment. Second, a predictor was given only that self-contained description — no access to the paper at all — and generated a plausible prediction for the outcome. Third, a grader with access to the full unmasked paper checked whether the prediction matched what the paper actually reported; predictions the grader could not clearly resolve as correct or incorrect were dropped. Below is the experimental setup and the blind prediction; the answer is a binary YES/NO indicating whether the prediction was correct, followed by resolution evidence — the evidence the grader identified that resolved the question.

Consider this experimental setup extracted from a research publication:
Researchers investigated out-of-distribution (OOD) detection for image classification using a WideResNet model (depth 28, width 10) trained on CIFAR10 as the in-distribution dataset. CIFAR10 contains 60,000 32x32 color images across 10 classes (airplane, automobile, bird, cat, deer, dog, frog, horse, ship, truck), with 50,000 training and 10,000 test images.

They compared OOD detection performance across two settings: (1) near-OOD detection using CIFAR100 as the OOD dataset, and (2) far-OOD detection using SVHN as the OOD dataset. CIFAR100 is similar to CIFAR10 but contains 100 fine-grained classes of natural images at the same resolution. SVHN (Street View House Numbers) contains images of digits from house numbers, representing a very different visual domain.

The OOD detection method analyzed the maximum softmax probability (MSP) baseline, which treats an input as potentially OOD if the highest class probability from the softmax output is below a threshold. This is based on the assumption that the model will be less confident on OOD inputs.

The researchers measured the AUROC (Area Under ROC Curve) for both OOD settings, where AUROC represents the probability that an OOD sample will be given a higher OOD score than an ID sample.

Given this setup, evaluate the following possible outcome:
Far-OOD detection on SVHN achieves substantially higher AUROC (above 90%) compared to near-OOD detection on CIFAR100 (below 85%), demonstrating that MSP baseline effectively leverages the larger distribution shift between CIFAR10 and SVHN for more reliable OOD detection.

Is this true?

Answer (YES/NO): NO